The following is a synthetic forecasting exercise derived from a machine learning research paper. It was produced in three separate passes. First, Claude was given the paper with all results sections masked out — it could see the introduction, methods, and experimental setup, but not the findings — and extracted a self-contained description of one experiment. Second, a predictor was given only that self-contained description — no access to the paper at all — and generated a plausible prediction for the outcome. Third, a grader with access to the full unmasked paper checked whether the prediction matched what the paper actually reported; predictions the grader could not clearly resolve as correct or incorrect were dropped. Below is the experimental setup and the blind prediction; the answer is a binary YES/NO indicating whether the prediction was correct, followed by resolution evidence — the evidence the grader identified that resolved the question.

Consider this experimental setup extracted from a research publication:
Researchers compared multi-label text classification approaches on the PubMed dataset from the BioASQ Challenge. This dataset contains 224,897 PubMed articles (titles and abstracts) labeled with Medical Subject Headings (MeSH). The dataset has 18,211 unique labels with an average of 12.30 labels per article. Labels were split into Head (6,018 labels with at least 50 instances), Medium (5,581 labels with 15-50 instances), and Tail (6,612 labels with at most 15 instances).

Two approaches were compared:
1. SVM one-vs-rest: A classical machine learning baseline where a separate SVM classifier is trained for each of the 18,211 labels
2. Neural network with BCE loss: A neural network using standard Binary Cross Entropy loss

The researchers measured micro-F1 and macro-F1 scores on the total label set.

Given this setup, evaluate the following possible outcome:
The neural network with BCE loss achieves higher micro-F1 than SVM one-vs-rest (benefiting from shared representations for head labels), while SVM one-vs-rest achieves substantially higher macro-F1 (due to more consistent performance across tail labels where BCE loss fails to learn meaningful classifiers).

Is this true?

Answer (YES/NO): NO